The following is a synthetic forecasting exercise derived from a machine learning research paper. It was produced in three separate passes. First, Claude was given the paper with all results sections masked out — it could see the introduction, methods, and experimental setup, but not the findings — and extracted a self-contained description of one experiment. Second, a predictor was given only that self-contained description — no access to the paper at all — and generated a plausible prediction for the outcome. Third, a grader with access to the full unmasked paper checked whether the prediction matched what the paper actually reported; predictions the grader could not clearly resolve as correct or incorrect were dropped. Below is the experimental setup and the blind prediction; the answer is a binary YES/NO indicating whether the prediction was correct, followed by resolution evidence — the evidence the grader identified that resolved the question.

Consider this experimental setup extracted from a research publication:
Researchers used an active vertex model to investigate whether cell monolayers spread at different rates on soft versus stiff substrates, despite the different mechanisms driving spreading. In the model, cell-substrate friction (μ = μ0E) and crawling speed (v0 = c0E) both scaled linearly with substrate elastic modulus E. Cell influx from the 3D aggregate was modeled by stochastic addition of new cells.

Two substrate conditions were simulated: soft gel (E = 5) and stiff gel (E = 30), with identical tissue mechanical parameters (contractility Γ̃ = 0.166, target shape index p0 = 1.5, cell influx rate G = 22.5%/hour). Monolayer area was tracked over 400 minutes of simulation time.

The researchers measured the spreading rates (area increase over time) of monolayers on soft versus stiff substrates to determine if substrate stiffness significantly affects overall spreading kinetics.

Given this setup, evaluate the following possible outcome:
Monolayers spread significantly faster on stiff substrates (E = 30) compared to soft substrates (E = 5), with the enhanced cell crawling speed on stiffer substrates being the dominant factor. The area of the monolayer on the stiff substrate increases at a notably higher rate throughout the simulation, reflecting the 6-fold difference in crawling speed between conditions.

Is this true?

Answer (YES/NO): YES